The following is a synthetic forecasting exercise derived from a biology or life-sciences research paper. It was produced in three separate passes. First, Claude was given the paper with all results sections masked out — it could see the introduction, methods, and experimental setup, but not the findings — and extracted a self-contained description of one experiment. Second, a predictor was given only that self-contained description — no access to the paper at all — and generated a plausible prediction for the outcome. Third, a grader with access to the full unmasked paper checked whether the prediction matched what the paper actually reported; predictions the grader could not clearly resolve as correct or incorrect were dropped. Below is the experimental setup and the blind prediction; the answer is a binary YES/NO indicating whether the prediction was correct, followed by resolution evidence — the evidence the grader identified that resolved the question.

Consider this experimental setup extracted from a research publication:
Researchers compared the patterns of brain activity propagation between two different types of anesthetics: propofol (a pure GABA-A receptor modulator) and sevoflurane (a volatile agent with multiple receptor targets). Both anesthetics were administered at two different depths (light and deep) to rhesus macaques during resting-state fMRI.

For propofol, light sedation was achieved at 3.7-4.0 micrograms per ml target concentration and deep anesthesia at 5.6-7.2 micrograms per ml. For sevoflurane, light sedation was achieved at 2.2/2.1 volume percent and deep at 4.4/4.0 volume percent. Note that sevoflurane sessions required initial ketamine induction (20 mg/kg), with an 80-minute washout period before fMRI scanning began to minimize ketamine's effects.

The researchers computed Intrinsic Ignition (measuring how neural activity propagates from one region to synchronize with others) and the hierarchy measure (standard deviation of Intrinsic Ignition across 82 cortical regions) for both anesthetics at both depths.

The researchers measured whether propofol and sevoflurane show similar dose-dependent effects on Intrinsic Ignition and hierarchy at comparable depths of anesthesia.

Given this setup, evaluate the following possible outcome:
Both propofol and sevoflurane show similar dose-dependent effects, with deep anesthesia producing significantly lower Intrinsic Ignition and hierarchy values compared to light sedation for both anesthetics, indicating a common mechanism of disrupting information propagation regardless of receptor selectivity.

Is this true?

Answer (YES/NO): NO